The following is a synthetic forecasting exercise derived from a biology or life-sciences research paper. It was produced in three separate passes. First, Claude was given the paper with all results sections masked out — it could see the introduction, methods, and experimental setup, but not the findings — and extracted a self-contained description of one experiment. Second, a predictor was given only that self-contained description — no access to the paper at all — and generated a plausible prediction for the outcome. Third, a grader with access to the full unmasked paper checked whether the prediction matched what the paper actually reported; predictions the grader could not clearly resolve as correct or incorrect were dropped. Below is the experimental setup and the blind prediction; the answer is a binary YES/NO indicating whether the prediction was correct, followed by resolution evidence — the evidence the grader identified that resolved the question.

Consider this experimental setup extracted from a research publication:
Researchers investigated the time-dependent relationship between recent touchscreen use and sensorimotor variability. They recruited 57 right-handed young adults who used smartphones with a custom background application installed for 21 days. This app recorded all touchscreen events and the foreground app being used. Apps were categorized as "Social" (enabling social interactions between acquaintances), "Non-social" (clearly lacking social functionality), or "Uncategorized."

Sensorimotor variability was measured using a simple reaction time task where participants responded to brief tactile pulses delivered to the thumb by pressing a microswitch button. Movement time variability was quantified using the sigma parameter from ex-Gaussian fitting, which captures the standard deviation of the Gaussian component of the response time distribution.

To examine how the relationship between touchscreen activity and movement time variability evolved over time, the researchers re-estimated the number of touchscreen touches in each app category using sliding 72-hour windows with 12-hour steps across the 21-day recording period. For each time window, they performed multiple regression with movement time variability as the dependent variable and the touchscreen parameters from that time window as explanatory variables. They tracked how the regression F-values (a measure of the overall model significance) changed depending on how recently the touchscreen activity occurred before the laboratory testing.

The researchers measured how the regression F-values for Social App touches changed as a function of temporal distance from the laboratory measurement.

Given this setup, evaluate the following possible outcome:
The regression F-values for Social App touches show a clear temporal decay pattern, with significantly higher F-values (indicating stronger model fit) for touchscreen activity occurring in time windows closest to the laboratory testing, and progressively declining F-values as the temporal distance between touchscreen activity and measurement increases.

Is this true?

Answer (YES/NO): NO